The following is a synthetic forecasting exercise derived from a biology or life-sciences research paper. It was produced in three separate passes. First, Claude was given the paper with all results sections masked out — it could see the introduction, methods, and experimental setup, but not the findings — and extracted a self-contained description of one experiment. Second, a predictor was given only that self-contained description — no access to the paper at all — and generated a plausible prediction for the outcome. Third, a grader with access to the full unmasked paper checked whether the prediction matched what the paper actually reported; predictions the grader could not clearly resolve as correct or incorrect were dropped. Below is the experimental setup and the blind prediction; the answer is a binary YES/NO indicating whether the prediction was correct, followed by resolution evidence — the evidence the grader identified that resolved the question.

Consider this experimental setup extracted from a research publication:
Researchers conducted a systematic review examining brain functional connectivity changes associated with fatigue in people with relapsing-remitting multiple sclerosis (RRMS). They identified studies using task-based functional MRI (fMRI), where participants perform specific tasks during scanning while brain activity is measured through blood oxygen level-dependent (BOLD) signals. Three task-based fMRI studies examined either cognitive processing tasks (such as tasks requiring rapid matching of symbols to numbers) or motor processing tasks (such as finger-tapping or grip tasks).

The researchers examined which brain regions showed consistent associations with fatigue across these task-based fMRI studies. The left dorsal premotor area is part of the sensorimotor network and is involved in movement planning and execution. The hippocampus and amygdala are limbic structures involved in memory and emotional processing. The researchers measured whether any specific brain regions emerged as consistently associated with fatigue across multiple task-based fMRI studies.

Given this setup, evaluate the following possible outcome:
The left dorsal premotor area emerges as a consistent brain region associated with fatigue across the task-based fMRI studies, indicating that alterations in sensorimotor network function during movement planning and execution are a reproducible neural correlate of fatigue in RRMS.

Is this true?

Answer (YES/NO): YES